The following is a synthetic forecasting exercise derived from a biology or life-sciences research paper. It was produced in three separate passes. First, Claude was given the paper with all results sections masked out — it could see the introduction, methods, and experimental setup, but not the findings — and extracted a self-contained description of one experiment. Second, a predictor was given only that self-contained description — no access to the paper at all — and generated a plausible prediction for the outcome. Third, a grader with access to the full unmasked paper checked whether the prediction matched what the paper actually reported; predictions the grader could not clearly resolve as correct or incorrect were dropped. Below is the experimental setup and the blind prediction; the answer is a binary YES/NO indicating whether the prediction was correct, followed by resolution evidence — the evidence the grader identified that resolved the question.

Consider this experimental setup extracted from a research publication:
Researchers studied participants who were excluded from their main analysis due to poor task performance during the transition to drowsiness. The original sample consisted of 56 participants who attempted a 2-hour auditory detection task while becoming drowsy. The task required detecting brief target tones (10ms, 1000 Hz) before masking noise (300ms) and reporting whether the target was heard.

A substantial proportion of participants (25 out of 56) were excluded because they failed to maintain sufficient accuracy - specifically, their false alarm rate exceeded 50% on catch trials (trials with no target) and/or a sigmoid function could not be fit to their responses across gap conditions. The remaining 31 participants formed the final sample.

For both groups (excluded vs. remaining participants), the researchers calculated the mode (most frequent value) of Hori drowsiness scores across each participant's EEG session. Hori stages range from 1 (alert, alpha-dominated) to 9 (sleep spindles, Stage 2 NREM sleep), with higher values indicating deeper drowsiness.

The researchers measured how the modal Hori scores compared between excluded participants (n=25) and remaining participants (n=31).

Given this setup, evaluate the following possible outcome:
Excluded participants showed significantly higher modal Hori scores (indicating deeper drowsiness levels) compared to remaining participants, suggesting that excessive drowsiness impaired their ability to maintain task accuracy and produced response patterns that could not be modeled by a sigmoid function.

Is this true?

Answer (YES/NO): YES